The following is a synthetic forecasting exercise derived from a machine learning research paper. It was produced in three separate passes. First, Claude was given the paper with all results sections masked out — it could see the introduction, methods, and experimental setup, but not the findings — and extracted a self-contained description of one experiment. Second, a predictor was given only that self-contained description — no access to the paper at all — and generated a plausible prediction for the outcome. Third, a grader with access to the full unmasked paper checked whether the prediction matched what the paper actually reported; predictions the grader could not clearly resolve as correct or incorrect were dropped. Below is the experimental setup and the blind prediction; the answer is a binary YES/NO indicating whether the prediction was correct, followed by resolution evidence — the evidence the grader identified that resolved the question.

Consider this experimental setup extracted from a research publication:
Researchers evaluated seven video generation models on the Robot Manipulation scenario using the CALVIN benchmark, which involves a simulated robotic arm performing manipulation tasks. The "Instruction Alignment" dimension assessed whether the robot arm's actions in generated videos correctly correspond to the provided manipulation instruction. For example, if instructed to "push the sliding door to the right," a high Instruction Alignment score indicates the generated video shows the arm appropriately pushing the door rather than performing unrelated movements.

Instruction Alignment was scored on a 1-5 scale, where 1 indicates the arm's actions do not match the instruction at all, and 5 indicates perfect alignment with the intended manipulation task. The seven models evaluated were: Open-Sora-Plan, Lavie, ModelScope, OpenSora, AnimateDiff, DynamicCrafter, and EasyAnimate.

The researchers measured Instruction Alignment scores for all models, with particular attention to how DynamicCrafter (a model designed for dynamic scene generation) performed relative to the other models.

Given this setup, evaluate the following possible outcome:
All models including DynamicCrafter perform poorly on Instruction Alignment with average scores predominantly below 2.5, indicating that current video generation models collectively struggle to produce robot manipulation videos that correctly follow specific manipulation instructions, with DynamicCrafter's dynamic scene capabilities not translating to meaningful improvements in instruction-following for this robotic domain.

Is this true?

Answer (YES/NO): NO